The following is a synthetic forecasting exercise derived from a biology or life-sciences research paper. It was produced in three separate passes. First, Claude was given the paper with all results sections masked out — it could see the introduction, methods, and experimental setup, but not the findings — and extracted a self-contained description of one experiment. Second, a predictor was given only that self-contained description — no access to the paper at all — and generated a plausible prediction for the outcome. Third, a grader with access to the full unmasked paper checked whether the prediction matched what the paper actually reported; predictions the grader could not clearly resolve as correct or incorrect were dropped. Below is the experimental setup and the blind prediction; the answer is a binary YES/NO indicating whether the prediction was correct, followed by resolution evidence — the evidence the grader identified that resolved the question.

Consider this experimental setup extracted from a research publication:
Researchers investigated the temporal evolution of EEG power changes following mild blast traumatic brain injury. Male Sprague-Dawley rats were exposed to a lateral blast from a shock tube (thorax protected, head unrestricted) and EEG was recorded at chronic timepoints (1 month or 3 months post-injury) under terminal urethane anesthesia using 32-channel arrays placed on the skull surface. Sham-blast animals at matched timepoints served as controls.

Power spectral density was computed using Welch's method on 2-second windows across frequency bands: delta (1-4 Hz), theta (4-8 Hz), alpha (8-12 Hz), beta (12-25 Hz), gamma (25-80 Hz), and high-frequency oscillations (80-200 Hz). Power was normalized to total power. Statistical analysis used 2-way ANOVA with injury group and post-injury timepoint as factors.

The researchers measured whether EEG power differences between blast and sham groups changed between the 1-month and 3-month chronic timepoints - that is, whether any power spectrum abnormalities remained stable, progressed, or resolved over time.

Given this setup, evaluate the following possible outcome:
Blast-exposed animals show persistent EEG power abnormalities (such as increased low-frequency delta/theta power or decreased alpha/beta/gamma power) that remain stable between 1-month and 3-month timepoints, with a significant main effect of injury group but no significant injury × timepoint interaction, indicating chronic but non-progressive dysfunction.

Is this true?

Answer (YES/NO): NO